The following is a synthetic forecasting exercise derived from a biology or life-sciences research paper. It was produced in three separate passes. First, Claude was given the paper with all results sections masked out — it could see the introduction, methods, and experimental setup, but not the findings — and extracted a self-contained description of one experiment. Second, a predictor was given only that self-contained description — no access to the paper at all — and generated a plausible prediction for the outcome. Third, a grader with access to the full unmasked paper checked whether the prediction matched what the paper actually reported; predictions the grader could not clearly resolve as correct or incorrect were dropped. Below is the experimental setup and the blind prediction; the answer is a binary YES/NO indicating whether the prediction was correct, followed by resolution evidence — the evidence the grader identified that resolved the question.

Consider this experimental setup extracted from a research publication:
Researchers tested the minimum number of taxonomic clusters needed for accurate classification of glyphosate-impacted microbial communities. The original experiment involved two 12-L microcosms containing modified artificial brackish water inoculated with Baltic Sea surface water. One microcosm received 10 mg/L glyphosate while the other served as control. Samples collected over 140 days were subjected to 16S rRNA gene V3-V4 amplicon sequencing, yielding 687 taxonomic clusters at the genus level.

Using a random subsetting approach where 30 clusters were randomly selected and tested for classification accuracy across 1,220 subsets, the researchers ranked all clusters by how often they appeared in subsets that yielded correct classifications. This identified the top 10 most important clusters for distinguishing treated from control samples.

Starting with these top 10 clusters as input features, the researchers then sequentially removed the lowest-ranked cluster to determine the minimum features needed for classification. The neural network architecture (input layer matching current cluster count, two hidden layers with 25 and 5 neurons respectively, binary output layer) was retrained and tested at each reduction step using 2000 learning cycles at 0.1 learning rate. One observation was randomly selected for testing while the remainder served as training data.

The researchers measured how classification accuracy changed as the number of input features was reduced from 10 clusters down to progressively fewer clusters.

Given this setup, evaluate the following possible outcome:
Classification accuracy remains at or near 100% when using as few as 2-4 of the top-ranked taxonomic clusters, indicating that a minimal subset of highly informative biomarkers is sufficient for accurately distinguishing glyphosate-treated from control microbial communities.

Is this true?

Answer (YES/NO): NO